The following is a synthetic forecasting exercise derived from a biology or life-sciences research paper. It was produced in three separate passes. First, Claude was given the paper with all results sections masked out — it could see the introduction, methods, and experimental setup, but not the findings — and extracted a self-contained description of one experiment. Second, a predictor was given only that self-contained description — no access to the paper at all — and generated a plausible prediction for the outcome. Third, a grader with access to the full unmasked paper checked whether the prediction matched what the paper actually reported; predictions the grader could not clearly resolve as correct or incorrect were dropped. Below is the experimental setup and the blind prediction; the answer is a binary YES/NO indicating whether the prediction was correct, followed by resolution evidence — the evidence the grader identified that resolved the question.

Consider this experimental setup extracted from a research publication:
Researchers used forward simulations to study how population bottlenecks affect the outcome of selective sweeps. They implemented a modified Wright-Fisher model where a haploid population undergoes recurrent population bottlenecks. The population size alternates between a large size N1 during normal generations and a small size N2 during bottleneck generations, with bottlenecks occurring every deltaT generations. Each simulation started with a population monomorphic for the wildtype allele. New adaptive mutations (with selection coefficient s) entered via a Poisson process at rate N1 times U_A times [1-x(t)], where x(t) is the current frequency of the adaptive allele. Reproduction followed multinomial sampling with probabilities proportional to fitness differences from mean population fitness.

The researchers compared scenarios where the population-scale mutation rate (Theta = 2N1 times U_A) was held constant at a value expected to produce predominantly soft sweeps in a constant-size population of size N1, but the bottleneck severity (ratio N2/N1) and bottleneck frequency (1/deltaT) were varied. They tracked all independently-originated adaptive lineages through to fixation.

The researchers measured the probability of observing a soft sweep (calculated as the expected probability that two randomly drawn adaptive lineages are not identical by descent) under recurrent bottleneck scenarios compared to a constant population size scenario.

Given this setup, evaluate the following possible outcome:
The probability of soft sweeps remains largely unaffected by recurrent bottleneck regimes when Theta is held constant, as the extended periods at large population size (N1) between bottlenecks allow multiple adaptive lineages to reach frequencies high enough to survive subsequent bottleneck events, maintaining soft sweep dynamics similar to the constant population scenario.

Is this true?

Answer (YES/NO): NO